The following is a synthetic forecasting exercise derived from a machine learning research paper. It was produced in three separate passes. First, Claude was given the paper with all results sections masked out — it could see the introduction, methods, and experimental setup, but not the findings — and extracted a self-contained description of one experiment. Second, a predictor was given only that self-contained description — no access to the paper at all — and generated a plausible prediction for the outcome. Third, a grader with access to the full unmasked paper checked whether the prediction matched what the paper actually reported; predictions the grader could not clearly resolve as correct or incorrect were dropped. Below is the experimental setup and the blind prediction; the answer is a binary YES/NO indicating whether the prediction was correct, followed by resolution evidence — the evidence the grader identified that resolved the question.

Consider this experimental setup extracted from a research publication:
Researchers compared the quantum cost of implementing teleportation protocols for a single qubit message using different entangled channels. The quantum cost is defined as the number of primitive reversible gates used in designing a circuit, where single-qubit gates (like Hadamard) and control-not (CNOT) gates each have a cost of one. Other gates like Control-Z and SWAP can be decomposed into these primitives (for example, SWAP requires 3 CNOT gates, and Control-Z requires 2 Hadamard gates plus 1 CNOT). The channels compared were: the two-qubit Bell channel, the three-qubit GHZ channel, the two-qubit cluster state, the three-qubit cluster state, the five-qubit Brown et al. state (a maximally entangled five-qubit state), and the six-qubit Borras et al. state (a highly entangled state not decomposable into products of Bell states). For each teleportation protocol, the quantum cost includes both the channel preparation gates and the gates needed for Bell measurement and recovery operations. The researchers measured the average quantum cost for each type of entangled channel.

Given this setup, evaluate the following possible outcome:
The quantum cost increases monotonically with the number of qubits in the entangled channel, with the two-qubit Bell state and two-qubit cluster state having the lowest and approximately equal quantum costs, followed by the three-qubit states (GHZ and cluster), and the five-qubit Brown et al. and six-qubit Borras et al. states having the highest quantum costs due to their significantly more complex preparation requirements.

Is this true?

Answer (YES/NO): NO